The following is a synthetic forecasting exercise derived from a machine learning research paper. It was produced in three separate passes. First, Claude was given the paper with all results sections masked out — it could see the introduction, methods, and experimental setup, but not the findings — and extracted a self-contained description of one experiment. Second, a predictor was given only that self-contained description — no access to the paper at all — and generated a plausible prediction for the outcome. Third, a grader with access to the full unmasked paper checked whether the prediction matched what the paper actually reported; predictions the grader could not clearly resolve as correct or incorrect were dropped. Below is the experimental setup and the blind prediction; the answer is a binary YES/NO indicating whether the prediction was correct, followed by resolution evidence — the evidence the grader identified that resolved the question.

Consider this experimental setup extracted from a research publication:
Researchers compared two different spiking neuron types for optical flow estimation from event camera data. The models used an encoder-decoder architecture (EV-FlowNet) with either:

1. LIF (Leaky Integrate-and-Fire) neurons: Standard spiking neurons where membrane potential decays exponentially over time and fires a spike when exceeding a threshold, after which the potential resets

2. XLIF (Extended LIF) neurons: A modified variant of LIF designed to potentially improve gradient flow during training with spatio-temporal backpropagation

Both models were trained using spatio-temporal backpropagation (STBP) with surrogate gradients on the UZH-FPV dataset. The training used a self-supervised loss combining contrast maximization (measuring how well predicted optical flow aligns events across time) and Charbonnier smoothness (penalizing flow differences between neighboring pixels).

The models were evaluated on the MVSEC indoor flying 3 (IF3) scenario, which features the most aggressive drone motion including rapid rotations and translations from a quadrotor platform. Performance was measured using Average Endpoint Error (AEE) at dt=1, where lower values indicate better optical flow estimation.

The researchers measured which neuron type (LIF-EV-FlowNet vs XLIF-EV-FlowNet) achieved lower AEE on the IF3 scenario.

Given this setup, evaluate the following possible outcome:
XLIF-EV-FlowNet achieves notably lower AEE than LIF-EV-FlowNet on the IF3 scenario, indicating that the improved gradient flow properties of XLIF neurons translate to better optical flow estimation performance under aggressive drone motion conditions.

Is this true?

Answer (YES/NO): NO